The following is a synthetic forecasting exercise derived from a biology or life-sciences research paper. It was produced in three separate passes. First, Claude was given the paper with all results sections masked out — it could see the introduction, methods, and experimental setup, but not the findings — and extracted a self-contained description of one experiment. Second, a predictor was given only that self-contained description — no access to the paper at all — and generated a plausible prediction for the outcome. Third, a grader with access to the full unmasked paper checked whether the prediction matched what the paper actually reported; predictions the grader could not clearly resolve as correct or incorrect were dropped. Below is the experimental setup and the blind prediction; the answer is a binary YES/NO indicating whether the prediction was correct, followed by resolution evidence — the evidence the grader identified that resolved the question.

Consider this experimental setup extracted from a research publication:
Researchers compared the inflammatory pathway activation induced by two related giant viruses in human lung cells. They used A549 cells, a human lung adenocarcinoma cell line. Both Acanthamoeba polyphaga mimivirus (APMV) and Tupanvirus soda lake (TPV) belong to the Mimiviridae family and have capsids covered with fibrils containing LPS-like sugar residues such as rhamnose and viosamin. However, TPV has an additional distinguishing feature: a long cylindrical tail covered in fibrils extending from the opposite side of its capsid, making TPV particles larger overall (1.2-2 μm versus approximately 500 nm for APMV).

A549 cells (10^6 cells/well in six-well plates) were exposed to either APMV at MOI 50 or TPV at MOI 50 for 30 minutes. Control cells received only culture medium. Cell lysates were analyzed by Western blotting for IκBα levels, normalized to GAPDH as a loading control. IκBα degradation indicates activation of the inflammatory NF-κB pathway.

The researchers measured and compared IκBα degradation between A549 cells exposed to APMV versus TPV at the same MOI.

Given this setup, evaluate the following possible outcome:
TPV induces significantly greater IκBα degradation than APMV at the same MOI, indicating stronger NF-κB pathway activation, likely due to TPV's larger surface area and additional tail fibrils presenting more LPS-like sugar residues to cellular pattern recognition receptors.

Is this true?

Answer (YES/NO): YES